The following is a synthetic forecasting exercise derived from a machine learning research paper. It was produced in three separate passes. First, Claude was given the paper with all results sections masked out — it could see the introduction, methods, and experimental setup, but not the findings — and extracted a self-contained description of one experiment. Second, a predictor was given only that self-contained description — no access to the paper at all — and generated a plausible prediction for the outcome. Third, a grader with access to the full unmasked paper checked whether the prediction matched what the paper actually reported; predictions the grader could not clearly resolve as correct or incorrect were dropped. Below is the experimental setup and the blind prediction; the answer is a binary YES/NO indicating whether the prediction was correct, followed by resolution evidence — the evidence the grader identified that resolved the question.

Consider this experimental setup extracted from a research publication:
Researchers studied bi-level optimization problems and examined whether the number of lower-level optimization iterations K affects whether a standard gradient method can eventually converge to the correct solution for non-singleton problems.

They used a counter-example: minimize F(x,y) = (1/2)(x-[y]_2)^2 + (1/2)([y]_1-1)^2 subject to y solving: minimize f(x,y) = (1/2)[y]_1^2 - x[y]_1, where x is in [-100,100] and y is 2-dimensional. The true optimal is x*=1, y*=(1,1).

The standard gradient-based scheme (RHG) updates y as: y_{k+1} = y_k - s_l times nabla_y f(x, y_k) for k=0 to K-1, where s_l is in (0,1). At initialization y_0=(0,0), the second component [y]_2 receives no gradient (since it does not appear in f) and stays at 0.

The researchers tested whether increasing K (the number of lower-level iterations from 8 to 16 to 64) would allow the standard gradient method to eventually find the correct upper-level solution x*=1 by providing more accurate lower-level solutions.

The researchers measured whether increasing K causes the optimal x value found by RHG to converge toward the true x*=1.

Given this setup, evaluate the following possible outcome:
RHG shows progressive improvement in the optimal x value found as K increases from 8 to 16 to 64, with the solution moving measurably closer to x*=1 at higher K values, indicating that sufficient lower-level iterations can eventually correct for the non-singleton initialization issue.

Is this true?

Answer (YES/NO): NO